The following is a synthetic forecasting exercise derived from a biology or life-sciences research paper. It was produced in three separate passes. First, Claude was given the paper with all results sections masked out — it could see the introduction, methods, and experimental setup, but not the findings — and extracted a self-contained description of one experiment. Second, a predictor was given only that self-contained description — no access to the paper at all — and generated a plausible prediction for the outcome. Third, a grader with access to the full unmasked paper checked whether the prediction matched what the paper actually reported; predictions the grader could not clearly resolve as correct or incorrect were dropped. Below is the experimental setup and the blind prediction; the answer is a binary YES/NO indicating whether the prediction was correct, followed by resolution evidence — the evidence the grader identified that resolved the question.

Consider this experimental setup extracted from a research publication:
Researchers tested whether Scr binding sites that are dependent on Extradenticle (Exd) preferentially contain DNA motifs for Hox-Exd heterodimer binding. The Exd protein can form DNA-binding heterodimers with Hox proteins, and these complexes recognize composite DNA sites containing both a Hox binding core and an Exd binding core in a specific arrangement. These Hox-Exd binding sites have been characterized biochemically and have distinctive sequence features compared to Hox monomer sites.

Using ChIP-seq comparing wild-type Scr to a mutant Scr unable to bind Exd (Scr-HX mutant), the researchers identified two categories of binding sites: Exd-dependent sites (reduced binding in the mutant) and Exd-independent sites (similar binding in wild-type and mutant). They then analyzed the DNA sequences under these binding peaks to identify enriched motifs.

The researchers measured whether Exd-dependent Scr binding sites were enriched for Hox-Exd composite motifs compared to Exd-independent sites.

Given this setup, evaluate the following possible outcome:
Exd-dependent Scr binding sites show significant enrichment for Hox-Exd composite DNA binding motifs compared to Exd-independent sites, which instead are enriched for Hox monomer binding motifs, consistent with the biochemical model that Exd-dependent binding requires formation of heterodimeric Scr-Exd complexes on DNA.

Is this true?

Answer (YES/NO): YES